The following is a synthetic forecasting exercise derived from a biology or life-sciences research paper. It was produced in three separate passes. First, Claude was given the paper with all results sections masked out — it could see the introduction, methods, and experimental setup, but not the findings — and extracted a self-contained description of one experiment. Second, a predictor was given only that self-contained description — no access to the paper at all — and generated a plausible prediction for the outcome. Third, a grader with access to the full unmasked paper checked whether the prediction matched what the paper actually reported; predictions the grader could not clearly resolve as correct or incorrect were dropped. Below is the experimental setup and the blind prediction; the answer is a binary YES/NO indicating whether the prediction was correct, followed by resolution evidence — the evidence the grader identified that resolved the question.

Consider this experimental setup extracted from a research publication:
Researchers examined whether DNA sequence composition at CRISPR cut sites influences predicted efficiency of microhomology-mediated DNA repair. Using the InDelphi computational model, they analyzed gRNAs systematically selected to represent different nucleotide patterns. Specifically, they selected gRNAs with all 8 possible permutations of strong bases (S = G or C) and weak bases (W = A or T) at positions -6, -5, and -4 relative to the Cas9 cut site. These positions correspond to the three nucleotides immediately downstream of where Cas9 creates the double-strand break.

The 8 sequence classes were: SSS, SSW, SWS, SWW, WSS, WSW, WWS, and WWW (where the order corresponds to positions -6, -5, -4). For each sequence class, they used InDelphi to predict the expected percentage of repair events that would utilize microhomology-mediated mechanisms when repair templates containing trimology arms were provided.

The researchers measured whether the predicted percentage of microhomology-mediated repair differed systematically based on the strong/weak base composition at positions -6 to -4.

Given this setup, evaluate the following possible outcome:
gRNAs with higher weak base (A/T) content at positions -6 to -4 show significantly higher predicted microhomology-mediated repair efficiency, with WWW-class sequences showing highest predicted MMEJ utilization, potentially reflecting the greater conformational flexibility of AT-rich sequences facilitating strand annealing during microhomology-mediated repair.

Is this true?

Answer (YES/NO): NO